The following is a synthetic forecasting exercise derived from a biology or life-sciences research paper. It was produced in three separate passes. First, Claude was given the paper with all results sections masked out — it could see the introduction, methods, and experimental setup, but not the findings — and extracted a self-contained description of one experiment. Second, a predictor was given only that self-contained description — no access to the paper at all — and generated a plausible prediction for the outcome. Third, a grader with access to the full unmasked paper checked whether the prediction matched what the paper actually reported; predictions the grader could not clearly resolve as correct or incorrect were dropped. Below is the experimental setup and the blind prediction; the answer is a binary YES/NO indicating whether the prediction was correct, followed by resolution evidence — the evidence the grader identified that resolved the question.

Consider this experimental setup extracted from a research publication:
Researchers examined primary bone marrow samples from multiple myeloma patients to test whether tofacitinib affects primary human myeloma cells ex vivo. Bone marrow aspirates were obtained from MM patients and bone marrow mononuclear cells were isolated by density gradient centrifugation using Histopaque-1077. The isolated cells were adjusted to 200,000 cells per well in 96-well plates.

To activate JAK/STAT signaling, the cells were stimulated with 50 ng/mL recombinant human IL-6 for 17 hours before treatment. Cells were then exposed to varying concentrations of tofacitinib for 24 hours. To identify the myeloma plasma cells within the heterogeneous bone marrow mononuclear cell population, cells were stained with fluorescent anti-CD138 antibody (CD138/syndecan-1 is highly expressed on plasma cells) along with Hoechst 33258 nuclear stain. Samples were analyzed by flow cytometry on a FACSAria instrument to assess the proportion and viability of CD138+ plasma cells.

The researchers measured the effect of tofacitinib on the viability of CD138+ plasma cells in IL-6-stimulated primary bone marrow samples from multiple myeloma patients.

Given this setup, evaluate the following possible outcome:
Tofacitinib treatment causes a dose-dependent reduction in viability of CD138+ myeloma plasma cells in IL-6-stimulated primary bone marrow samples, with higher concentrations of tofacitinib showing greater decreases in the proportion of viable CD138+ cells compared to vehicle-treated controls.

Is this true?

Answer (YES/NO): NO